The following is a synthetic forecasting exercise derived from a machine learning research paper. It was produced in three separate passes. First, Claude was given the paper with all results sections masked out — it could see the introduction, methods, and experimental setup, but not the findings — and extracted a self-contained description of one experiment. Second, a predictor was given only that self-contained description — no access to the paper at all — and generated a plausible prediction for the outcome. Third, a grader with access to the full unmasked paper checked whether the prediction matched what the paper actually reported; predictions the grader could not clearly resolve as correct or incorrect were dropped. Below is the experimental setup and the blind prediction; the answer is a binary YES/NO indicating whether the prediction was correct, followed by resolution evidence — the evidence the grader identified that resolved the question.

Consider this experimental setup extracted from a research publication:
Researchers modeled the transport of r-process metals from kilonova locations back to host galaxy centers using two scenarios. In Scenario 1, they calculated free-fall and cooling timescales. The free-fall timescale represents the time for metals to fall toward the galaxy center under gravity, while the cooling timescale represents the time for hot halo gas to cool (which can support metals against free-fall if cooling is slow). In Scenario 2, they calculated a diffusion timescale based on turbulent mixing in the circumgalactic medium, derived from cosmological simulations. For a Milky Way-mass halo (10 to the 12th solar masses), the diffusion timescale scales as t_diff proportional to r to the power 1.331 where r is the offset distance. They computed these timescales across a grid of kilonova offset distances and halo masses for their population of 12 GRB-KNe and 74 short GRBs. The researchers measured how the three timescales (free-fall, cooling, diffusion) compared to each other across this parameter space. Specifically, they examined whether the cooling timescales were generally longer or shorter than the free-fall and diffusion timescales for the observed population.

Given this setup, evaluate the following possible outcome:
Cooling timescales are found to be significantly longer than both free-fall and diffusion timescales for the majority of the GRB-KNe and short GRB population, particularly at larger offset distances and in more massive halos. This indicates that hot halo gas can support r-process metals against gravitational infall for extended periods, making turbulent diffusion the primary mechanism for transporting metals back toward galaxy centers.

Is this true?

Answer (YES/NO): NO